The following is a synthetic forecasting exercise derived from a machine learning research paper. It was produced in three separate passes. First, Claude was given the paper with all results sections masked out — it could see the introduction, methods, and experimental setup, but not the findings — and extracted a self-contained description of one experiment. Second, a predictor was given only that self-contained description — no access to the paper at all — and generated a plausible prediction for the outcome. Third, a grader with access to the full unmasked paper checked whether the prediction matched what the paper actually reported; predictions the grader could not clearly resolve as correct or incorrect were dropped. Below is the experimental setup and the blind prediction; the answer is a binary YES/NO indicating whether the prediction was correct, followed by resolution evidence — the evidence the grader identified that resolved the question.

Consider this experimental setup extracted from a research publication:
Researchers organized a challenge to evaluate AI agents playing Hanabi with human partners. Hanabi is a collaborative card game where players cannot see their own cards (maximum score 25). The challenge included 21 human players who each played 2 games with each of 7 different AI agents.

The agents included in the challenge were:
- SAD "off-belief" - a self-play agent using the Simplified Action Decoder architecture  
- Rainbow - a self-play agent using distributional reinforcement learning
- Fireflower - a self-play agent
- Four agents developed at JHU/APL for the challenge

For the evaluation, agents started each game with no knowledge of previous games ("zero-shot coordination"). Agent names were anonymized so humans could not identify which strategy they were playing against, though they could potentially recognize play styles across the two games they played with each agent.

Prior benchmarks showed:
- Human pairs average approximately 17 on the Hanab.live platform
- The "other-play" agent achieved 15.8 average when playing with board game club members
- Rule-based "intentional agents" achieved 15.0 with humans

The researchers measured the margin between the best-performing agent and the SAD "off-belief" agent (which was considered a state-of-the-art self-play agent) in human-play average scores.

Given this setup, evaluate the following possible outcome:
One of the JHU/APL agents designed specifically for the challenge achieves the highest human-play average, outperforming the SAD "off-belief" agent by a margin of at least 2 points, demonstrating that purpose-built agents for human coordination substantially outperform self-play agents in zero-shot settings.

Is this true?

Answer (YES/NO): YES